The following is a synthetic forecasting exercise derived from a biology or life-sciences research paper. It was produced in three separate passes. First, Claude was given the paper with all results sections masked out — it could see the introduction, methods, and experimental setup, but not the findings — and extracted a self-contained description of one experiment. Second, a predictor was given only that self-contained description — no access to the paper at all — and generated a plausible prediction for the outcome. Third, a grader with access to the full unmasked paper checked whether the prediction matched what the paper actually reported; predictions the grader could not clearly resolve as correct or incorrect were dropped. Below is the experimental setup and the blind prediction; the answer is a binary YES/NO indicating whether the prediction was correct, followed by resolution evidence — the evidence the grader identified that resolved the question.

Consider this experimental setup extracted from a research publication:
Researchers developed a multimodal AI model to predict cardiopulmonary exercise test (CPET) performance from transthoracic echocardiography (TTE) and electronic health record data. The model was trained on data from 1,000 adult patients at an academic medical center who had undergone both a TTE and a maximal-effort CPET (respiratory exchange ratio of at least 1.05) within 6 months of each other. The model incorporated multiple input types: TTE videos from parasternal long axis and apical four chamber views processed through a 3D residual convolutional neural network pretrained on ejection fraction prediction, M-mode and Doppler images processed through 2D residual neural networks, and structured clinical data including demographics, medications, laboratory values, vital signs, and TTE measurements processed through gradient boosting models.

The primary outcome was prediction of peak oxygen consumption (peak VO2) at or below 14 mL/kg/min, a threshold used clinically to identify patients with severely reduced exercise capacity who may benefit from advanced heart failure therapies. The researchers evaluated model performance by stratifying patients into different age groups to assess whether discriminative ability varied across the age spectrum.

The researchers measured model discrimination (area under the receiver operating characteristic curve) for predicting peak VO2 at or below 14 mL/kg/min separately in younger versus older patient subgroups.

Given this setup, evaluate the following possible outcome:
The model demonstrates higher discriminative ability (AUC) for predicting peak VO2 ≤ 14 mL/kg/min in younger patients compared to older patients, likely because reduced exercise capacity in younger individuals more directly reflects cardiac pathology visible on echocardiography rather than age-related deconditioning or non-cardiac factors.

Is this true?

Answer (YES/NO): YES